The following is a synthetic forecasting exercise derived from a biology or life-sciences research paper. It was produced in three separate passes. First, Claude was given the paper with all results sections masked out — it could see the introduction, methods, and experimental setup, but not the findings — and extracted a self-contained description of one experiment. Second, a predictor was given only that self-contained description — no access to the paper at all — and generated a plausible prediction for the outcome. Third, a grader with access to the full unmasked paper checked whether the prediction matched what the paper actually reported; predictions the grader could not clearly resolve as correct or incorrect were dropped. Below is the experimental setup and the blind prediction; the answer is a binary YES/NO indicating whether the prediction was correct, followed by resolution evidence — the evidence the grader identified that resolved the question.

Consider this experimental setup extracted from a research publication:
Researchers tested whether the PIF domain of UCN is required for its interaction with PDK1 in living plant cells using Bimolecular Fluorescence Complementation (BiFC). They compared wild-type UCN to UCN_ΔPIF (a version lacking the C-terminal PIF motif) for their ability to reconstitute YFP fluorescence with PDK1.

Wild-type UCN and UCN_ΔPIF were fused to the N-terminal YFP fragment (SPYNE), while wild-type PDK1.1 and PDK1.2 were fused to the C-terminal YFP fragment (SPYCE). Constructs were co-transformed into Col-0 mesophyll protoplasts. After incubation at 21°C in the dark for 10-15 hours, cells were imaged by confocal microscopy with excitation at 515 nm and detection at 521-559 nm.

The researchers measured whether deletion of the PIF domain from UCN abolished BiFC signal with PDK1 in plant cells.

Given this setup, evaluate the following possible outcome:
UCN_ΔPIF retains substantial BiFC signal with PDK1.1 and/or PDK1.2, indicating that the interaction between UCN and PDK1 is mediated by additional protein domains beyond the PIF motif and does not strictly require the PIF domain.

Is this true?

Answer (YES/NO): NO